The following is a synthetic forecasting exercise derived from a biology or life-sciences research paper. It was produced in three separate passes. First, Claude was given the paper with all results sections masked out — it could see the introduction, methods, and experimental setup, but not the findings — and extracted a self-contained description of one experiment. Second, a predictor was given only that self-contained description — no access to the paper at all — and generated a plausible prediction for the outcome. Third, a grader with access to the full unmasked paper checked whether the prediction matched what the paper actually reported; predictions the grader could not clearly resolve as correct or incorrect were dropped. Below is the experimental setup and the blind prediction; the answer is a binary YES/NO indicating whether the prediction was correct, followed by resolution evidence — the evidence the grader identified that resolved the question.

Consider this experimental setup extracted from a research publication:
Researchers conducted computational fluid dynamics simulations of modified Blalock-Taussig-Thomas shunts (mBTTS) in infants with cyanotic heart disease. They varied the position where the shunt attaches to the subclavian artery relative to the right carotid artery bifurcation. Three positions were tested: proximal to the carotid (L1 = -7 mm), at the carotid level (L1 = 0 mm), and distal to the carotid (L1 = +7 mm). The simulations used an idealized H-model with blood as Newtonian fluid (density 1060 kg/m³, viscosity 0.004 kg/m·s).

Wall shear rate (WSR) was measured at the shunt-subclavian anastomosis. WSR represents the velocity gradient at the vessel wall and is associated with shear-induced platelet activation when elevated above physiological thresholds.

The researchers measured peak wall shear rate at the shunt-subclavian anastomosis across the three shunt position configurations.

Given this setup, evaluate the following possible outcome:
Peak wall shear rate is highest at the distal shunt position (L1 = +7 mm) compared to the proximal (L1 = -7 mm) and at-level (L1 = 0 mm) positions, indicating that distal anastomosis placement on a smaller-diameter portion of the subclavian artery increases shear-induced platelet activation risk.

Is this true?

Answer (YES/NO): NO